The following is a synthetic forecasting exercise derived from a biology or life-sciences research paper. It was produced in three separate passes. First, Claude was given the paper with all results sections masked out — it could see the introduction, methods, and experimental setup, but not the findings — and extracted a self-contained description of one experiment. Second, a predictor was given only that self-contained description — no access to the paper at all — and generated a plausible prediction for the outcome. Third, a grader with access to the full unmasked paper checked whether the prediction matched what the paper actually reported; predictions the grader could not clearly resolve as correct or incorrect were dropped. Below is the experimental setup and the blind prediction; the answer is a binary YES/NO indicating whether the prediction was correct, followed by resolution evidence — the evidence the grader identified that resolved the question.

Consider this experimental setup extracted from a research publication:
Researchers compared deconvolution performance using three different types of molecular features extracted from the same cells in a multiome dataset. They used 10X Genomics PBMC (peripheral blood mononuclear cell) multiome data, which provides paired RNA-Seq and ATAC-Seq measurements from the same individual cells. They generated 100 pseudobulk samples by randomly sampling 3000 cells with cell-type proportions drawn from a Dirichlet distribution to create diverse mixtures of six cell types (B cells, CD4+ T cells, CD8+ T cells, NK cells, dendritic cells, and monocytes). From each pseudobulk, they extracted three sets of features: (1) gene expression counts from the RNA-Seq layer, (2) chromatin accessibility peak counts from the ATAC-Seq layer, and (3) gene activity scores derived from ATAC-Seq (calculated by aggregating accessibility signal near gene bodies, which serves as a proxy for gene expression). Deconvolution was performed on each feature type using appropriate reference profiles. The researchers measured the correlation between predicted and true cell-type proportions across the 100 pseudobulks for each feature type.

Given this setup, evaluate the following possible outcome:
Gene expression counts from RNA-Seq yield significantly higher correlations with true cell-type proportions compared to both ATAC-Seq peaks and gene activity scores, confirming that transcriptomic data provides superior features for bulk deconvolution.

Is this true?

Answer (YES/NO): NO